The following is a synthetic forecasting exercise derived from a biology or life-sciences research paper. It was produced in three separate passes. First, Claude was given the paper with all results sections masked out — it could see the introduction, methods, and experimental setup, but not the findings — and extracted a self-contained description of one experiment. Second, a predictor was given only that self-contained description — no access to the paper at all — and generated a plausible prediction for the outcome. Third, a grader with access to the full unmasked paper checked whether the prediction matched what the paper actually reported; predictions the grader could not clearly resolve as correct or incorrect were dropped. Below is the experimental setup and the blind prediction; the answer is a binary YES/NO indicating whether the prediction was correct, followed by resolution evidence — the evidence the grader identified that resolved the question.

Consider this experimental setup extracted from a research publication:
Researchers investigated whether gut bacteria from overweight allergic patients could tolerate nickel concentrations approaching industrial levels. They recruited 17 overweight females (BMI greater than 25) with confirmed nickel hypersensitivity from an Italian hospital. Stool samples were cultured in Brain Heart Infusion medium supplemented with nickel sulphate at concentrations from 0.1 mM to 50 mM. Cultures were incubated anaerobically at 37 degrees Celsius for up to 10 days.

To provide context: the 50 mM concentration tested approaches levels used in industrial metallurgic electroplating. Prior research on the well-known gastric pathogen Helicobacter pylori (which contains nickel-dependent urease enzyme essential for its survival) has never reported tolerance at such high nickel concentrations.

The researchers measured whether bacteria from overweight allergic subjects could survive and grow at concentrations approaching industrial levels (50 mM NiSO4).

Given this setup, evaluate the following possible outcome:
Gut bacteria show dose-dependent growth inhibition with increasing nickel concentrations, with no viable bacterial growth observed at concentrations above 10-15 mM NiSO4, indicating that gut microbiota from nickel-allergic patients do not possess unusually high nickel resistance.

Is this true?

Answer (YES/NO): NO